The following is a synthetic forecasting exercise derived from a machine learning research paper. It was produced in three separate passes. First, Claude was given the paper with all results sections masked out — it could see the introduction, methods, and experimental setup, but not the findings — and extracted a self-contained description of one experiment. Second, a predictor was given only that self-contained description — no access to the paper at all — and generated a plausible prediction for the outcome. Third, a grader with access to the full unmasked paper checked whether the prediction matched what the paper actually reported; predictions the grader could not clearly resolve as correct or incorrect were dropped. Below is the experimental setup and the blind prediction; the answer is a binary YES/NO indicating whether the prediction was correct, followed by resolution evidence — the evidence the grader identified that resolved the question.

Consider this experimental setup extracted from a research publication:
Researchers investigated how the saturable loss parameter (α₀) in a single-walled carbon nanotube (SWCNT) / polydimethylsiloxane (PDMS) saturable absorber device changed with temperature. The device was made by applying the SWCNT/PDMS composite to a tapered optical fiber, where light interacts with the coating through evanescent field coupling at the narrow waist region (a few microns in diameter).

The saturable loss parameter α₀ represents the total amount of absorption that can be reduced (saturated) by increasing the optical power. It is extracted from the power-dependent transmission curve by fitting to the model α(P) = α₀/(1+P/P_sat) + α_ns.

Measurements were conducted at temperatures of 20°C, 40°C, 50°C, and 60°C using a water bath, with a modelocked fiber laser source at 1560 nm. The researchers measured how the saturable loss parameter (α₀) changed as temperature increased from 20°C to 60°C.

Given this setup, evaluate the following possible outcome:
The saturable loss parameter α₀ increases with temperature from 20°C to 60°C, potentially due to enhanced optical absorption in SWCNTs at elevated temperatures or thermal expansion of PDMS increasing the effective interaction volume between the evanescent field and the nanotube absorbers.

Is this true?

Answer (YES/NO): NO